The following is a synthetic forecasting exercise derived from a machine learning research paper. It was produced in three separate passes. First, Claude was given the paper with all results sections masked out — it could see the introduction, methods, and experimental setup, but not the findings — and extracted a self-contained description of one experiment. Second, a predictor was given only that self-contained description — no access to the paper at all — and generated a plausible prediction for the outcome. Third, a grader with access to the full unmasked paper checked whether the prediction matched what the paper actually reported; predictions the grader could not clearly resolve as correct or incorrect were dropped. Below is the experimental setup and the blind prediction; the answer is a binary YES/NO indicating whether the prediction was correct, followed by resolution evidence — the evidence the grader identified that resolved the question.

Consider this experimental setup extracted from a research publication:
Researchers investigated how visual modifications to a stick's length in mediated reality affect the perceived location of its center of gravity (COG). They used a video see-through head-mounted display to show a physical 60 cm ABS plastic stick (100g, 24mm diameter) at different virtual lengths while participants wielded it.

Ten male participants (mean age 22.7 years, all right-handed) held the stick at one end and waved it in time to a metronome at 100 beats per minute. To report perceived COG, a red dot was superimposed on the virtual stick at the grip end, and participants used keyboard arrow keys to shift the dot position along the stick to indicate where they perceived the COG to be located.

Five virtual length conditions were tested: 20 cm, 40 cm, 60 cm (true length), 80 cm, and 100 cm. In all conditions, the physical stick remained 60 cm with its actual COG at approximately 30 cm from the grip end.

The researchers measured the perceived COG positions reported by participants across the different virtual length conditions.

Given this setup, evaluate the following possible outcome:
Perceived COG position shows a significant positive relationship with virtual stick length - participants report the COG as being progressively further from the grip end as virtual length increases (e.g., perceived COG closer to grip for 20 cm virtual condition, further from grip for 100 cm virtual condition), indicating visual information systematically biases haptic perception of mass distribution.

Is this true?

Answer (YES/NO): NO